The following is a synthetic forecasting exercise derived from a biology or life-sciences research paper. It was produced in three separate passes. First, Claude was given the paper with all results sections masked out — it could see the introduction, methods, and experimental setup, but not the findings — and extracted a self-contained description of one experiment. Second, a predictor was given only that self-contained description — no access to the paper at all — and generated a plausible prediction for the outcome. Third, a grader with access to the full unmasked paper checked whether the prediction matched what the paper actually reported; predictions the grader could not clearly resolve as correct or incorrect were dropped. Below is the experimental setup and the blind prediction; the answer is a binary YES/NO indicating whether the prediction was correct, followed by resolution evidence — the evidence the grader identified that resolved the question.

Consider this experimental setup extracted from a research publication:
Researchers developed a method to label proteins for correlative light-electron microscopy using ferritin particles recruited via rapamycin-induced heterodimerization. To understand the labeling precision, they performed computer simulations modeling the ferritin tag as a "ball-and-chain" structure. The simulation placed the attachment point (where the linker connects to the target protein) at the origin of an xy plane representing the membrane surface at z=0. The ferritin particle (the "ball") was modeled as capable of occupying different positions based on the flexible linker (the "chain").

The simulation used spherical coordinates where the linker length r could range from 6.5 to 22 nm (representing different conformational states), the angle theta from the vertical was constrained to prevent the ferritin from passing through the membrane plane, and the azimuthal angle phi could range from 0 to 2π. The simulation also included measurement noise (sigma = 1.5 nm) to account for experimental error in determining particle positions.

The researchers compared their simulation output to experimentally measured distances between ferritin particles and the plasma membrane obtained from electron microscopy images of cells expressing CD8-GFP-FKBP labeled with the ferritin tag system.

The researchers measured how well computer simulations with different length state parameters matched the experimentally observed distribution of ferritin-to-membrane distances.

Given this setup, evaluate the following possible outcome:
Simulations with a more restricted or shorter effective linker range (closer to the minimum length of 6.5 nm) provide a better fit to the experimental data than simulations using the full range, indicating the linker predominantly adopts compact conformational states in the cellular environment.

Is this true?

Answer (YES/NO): NO